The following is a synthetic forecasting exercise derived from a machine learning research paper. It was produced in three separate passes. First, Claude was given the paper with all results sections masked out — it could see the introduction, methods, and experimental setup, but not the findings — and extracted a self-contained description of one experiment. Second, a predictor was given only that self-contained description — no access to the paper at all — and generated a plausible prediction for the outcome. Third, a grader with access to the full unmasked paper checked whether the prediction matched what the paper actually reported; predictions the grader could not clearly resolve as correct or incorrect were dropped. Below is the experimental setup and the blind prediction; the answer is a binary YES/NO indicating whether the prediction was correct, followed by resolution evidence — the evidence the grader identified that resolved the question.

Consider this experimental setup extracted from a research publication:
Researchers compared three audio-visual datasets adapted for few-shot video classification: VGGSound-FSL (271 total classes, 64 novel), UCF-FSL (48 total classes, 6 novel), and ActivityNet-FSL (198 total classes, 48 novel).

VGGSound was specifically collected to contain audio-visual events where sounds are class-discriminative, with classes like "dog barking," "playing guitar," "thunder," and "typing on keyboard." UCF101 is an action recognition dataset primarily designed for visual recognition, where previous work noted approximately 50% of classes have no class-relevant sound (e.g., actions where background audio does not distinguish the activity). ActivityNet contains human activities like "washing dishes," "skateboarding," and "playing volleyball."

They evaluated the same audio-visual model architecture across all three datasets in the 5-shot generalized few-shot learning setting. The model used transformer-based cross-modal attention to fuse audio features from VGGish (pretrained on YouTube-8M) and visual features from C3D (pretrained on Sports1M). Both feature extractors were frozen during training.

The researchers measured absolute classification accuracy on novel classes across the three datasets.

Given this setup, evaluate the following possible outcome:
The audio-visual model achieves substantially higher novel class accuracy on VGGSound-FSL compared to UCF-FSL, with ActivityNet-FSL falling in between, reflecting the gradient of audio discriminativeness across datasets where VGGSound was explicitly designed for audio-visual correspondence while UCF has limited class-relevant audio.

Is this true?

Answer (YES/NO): NO